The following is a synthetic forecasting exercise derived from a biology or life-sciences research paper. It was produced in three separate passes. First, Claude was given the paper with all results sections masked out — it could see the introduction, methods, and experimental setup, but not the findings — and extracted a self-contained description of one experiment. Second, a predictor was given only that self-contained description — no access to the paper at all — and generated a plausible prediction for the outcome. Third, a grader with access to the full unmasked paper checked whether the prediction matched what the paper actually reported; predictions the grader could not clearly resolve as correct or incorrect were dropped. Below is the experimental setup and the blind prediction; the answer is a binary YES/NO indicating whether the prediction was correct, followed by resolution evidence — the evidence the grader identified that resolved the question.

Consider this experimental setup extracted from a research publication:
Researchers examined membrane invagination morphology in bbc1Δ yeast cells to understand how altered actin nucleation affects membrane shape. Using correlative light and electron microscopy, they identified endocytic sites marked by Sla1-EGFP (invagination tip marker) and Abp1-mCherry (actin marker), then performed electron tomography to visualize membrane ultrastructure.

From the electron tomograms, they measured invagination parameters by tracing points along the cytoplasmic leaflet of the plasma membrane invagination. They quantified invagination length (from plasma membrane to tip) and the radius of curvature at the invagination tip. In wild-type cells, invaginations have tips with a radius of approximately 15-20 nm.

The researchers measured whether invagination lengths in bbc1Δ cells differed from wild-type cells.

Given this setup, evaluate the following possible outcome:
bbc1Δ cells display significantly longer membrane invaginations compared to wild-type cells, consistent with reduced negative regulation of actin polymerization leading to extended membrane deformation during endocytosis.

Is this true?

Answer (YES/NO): YES